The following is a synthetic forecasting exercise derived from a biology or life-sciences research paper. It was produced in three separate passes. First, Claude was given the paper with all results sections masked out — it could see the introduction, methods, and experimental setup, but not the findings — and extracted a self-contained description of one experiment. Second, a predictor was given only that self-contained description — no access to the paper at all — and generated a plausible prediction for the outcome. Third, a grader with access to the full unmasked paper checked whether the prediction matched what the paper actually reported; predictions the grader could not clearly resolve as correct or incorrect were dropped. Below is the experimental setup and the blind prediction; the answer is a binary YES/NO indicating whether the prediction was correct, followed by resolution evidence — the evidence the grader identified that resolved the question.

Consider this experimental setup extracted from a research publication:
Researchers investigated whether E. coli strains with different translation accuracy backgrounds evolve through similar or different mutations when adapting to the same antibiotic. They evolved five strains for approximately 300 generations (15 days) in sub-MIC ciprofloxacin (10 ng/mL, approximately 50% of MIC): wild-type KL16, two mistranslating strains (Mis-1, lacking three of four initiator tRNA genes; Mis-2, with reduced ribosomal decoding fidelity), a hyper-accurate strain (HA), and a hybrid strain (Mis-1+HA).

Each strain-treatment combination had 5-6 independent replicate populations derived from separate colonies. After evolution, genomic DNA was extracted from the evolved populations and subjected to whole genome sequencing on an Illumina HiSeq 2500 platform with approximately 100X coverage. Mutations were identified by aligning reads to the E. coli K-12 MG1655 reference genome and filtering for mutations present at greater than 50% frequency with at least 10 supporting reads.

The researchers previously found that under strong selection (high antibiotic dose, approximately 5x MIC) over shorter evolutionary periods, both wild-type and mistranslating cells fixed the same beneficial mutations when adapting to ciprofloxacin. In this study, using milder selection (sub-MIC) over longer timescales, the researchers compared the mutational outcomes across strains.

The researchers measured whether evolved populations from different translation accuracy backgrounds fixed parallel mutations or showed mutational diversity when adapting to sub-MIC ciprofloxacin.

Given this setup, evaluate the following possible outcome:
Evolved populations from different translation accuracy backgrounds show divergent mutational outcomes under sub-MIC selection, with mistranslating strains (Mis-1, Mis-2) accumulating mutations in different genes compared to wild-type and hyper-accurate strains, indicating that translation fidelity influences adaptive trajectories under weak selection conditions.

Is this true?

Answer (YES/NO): YES